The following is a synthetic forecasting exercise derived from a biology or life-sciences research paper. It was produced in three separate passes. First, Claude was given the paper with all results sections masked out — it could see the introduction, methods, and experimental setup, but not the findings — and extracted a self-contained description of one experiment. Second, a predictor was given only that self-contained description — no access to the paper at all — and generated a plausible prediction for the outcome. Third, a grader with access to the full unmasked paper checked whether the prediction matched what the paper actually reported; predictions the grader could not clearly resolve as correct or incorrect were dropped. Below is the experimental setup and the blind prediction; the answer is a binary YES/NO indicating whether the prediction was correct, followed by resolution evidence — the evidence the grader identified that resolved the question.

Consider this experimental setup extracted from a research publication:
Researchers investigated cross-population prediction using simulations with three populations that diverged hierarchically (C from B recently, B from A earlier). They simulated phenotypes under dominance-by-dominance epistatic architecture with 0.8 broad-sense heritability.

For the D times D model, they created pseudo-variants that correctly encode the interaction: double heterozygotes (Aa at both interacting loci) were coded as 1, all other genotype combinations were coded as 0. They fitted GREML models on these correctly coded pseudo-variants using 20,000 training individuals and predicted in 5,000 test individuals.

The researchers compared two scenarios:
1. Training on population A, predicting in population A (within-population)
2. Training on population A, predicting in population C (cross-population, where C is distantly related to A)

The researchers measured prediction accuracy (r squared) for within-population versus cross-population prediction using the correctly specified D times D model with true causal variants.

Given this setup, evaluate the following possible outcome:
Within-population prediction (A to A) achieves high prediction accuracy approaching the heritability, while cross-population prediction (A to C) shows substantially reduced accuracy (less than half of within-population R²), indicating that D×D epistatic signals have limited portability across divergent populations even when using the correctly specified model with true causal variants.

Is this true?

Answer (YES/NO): NO